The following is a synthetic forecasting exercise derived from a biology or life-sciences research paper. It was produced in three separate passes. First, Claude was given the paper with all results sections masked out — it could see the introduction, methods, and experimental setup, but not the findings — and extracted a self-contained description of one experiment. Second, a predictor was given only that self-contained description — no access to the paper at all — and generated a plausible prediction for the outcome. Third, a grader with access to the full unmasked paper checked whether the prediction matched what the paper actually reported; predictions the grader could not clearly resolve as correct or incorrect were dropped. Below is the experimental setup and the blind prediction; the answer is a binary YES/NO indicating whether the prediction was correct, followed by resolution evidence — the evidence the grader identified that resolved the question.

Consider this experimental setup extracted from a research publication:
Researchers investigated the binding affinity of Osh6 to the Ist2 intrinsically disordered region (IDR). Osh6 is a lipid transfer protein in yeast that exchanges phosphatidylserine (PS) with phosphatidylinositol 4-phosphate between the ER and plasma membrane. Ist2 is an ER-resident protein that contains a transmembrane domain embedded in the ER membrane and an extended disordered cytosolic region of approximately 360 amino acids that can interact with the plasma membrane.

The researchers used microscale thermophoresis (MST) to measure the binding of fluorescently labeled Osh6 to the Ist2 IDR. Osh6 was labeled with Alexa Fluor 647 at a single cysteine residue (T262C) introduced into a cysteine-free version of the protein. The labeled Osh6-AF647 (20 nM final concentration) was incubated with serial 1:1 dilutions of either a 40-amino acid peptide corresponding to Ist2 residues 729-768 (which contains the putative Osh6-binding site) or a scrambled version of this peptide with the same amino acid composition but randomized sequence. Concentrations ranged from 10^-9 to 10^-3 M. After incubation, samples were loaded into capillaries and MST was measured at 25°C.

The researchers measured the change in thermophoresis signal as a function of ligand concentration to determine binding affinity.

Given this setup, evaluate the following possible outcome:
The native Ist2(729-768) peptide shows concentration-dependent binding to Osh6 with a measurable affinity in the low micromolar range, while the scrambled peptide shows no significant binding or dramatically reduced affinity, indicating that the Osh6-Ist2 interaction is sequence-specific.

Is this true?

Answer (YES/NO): YES